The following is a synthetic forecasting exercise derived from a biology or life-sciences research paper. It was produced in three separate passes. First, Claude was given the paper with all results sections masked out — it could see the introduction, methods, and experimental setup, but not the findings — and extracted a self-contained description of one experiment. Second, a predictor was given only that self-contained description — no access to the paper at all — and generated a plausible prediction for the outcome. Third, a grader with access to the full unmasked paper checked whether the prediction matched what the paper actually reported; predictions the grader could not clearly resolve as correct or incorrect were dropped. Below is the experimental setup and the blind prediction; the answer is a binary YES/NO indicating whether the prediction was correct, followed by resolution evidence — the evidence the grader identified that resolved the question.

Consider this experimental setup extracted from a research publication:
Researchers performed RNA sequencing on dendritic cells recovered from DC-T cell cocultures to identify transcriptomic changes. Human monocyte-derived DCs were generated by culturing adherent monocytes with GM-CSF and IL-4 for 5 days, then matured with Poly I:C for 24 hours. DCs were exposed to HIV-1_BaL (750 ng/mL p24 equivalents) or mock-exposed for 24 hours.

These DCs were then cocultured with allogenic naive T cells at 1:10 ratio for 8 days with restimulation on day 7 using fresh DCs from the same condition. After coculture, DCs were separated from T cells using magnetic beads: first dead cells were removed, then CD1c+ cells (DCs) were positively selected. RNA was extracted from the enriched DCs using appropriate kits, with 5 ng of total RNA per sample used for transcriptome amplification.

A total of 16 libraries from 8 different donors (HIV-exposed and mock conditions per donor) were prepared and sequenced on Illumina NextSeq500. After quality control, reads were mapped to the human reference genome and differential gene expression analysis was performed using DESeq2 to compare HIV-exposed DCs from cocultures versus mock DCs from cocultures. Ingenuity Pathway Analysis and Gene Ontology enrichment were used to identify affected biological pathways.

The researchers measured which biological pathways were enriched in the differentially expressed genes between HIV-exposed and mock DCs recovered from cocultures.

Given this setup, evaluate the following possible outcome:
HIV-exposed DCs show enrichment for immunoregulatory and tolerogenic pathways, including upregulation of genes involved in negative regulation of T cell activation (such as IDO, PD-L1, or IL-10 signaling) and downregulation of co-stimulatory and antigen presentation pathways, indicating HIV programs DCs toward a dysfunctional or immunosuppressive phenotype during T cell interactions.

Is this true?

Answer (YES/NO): NO